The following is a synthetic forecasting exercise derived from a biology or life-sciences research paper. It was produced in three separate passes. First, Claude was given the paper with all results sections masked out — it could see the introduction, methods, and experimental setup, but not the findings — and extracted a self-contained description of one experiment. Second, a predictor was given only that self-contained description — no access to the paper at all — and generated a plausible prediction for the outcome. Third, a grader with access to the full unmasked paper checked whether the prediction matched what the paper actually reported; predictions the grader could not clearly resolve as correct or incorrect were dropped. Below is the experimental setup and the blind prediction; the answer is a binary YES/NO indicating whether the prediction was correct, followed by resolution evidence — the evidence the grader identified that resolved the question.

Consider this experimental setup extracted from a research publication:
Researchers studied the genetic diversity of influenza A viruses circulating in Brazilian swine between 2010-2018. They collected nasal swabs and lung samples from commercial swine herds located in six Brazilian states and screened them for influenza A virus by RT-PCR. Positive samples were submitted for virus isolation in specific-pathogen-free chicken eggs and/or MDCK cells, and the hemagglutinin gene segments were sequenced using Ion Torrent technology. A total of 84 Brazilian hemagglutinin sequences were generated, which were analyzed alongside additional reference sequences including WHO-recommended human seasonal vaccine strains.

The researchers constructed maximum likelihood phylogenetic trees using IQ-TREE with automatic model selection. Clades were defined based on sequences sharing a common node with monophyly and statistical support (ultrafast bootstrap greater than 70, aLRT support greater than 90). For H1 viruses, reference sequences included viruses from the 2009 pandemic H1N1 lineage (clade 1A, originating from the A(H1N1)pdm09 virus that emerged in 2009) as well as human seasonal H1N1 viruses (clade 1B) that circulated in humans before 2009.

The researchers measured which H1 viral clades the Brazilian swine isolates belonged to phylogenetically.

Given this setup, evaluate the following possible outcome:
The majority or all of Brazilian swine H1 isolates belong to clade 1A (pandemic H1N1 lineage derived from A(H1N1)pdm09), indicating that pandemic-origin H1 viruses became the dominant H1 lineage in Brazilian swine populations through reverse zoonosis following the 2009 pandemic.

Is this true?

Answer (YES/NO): NO